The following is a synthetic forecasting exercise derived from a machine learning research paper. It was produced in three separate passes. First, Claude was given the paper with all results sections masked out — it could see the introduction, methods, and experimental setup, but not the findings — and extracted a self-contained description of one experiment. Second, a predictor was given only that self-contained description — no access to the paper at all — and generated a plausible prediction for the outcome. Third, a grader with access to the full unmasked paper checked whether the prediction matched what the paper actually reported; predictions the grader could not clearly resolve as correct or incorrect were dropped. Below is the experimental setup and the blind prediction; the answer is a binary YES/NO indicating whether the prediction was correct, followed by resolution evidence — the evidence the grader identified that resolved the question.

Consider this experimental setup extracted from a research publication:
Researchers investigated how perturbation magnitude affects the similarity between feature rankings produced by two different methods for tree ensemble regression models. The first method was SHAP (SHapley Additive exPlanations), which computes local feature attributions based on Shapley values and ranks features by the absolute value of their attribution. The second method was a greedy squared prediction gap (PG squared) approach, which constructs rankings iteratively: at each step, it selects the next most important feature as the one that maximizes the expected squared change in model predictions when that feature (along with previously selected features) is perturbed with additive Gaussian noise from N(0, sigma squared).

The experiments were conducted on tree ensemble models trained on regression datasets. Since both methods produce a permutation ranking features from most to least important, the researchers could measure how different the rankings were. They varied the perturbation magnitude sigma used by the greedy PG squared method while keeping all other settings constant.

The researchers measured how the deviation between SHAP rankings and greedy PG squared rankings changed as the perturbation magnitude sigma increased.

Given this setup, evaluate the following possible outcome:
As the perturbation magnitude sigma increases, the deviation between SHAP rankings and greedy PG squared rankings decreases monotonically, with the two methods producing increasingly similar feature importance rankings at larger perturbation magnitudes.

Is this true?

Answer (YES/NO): YES